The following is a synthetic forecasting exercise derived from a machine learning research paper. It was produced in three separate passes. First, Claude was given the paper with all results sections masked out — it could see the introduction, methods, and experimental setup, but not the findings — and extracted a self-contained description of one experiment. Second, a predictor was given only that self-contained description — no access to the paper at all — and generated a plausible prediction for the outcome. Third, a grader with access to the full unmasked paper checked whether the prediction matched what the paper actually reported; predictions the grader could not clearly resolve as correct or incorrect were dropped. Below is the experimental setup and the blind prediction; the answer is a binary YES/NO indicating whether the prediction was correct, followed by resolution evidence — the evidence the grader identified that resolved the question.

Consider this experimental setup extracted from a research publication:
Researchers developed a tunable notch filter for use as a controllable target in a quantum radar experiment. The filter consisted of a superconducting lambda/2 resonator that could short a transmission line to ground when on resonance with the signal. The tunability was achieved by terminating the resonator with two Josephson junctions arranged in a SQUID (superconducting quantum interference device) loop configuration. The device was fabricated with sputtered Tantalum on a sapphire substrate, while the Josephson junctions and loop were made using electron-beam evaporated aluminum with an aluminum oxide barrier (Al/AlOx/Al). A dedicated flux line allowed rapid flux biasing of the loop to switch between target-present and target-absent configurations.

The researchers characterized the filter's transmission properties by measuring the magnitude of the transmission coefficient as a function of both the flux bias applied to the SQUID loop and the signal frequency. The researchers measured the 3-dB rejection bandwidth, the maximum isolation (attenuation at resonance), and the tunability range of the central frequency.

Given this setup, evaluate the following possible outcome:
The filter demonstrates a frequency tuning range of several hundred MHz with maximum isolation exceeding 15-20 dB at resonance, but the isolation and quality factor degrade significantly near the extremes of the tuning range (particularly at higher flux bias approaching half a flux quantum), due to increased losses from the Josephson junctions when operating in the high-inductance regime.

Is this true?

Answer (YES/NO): NO